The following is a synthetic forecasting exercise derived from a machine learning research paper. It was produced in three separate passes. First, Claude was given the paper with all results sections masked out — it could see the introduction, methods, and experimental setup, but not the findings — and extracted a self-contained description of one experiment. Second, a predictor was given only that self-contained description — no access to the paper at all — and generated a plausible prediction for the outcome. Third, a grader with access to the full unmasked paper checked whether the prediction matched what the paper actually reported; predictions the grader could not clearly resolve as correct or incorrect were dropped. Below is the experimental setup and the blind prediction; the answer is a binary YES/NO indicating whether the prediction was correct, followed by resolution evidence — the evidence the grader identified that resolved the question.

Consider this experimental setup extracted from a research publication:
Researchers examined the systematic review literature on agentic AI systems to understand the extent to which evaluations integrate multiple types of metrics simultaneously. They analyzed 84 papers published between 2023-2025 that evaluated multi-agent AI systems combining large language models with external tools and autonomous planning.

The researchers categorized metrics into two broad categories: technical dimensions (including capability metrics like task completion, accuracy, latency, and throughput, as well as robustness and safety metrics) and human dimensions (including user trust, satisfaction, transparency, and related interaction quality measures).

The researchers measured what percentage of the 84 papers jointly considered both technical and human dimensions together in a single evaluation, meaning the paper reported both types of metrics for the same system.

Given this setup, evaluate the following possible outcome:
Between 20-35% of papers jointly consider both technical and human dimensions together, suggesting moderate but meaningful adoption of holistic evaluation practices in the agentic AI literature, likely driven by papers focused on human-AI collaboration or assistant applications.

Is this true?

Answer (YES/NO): NO